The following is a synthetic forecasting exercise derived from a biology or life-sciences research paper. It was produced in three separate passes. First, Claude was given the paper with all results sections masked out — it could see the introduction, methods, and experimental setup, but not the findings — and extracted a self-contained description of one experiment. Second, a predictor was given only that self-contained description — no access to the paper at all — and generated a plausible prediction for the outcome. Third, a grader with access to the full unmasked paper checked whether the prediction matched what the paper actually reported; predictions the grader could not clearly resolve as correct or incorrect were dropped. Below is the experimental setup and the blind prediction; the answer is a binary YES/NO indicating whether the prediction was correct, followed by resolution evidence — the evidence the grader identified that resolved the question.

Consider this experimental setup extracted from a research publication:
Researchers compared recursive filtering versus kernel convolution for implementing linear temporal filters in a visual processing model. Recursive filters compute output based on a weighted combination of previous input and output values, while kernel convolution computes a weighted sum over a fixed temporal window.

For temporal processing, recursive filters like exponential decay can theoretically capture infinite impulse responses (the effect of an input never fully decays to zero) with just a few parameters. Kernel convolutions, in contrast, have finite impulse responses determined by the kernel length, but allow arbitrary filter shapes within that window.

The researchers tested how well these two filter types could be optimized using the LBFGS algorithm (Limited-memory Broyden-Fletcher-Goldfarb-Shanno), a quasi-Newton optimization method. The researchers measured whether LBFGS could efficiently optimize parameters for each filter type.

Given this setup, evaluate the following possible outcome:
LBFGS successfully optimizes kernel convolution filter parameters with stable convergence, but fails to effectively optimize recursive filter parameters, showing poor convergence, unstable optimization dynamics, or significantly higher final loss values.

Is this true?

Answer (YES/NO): YES